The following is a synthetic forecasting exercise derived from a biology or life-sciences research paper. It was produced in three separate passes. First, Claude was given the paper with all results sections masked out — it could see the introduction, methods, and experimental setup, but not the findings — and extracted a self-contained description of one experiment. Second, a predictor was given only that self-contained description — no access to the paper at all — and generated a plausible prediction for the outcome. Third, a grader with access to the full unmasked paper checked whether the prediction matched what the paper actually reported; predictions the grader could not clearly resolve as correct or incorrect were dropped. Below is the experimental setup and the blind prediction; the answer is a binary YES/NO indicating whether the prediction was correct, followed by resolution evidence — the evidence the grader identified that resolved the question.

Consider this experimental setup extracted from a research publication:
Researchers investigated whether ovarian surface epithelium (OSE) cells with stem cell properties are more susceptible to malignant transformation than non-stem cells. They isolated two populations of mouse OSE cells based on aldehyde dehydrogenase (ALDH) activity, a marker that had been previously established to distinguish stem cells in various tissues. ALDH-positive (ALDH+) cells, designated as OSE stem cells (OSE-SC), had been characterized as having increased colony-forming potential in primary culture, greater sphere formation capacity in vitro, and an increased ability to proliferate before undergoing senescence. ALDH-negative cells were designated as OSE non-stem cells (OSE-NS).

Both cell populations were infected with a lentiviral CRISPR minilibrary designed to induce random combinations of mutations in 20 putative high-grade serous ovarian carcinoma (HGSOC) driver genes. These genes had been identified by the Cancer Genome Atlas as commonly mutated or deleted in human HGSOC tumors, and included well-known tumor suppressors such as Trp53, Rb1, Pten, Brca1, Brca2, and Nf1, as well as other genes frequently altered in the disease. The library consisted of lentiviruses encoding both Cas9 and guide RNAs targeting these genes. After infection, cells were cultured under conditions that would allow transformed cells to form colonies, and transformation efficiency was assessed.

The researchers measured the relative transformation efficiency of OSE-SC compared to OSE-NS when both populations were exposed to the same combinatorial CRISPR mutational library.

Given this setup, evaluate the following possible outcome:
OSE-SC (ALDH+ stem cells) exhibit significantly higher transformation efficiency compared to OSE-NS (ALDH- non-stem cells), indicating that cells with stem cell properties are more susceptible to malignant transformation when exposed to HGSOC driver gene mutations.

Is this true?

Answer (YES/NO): YES